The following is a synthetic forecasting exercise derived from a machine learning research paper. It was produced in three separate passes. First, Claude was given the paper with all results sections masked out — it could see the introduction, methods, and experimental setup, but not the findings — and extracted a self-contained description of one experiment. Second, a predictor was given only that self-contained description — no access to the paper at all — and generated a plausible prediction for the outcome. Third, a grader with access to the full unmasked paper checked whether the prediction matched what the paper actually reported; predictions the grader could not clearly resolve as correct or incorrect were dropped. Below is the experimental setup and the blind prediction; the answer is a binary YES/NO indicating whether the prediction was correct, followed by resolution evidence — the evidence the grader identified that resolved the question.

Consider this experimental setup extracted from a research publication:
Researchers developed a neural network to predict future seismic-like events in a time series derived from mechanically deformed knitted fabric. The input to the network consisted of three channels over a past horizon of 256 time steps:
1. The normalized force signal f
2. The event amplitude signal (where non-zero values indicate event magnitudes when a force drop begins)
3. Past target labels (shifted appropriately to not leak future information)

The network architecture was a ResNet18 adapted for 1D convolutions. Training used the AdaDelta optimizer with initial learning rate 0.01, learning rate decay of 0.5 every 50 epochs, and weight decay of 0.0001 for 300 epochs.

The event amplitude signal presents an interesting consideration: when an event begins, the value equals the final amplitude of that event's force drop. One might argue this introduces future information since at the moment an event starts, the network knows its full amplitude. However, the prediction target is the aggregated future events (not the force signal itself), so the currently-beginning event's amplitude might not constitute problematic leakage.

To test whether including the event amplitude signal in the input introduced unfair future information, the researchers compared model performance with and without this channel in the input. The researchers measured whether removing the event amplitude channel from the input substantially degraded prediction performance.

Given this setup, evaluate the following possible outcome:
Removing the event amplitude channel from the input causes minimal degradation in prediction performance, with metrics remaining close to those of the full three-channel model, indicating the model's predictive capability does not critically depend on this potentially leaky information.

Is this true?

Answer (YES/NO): YES